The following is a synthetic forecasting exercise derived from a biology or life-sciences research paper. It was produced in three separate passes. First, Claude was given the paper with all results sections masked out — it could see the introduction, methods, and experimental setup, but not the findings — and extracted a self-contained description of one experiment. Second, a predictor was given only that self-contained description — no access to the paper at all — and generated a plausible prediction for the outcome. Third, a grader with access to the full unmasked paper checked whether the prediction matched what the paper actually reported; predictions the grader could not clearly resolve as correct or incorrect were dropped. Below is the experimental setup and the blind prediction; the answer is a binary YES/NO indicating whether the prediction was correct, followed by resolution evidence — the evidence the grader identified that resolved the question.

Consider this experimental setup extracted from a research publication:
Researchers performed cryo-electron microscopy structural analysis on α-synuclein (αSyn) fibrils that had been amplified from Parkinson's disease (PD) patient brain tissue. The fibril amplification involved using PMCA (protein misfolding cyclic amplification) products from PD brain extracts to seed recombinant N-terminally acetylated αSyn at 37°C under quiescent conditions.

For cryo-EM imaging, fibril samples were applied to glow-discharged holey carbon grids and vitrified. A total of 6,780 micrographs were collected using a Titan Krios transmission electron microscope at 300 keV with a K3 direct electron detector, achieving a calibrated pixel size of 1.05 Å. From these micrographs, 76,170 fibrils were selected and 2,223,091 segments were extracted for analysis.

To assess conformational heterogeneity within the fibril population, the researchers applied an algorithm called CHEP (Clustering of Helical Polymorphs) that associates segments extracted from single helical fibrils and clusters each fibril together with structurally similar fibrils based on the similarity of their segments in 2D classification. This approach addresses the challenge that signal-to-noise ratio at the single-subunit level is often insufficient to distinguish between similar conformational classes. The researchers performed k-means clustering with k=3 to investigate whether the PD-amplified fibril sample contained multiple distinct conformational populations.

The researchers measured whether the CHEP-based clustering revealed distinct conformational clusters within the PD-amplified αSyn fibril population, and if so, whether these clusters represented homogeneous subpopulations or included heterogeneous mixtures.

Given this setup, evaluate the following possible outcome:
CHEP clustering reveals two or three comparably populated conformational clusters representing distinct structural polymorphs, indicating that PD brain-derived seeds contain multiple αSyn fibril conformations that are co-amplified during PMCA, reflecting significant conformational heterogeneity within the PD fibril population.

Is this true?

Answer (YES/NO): NO